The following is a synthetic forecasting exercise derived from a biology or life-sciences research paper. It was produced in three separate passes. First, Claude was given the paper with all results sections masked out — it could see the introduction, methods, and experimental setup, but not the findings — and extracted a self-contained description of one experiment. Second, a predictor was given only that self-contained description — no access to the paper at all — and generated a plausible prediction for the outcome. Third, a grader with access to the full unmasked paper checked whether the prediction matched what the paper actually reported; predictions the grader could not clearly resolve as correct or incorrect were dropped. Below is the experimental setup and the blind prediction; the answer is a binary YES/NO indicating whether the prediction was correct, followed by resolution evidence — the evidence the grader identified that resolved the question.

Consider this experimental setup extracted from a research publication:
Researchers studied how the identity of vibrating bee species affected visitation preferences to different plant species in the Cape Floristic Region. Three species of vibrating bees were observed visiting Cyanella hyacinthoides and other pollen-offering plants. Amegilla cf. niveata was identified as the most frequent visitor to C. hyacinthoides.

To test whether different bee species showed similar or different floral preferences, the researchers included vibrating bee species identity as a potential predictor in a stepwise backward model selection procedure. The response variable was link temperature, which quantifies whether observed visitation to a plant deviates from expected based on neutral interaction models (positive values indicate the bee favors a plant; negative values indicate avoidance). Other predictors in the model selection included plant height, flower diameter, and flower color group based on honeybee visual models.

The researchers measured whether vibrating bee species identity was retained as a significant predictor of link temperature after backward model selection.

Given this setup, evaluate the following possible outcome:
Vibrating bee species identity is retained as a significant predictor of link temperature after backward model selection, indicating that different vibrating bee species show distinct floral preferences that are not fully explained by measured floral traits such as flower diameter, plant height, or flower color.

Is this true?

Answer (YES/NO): NO